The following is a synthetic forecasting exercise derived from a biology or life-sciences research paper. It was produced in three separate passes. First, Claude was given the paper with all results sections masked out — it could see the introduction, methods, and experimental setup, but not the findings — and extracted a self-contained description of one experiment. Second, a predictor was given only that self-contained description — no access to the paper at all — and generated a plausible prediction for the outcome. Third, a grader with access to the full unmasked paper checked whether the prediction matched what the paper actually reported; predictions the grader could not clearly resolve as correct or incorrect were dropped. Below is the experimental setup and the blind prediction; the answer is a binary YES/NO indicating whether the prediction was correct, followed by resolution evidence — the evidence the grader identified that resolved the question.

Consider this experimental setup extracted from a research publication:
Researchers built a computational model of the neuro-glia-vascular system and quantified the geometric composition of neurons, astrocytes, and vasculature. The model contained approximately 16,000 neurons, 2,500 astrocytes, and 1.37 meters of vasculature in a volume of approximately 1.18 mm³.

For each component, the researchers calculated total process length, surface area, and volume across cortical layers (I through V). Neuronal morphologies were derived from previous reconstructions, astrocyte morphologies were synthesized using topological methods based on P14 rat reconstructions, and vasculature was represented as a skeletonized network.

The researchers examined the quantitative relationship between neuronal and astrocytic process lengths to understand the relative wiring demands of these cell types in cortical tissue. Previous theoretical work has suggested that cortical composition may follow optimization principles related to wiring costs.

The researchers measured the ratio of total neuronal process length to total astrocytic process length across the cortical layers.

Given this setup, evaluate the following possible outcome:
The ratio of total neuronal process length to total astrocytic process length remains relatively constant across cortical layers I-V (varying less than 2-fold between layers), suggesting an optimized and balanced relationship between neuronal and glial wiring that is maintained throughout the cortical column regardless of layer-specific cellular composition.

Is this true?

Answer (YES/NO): YES